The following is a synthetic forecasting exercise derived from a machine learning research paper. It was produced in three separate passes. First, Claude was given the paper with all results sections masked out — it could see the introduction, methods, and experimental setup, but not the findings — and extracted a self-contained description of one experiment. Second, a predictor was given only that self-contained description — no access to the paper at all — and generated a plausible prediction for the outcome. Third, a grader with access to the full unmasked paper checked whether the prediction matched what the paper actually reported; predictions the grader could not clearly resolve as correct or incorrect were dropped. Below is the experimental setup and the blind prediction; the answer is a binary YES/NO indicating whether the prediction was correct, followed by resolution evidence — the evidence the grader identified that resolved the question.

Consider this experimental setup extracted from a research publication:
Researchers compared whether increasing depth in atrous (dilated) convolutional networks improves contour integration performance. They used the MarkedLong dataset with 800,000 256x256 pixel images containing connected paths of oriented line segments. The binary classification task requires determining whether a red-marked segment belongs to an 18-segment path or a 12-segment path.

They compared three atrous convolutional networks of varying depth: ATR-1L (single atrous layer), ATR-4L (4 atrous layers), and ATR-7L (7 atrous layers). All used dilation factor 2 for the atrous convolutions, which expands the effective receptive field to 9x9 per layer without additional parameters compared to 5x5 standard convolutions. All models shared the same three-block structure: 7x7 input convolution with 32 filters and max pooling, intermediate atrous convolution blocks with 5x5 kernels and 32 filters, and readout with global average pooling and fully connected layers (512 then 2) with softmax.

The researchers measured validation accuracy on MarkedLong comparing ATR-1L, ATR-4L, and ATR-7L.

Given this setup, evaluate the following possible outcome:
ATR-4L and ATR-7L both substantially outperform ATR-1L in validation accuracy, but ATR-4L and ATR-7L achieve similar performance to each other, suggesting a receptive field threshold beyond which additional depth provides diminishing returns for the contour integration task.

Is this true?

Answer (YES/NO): NO